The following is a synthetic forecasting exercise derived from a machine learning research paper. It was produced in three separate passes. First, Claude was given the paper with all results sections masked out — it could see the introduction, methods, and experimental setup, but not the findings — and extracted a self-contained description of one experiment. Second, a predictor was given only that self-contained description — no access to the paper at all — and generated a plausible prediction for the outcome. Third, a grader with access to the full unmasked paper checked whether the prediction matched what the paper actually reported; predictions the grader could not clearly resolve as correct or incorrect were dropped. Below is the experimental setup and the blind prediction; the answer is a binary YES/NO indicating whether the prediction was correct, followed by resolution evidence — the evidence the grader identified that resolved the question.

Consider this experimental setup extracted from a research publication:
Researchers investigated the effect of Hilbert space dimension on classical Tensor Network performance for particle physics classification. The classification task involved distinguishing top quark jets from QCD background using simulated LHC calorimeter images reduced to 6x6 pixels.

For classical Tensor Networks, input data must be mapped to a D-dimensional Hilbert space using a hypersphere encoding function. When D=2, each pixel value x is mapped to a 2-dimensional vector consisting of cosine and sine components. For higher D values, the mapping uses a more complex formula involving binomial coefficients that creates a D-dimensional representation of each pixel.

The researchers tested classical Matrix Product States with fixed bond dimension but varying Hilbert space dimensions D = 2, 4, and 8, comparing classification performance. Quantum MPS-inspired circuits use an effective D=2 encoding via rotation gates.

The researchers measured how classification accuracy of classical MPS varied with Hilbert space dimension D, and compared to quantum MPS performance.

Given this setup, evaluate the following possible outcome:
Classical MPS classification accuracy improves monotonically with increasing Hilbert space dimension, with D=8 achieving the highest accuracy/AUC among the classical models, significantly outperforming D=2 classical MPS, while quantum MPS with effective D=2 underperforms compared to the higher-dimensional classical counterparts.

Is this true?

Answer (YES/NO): NO